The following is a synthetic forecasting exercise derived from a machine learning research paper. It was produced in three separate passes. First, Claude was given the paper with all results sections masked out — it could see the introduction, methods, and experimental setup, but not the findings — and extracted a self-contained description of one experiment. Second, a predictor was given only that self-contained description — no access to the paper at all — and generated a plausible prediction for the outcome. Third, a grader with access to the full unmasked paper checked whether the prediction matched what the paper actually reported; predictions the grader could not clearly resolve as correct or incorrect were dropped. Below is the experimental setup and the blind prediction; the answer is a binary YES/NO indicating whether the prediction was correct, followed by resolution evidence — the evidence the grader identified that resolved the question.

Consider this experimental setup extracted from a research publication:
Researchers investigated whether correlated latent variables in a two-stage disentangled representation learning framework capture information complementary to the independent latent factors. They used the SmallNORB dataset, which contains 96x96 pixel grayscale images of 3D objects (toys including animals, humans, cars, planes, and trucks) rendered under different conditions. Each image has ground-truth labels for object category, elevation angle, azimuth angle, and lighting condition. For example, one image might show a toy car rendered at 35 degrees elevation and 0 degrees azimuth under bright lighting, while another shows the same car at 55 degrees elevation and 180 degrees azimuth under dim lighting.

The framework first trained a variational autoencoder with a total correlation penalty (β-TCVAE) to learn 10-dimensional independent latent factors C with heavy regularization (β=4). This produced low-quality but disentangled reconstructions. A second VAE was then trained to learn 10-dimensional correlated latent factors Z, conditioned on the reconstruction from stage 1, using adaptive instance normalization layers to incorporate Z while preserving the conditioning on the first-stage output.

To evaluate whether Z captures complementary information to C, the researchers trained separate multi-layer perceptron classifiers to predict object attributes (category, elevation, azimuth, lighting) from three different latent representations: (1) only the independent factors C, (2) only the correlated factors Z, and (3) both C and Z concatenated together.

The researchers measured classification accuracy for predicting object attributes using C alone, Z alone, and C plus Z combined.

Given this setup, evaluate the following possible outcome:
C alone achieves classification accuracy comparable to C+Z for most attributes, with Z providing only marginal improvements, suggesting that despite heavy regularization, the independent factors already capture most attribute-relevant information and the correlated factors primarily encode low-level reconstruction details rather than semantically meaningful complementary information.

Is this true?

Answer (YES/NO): NO